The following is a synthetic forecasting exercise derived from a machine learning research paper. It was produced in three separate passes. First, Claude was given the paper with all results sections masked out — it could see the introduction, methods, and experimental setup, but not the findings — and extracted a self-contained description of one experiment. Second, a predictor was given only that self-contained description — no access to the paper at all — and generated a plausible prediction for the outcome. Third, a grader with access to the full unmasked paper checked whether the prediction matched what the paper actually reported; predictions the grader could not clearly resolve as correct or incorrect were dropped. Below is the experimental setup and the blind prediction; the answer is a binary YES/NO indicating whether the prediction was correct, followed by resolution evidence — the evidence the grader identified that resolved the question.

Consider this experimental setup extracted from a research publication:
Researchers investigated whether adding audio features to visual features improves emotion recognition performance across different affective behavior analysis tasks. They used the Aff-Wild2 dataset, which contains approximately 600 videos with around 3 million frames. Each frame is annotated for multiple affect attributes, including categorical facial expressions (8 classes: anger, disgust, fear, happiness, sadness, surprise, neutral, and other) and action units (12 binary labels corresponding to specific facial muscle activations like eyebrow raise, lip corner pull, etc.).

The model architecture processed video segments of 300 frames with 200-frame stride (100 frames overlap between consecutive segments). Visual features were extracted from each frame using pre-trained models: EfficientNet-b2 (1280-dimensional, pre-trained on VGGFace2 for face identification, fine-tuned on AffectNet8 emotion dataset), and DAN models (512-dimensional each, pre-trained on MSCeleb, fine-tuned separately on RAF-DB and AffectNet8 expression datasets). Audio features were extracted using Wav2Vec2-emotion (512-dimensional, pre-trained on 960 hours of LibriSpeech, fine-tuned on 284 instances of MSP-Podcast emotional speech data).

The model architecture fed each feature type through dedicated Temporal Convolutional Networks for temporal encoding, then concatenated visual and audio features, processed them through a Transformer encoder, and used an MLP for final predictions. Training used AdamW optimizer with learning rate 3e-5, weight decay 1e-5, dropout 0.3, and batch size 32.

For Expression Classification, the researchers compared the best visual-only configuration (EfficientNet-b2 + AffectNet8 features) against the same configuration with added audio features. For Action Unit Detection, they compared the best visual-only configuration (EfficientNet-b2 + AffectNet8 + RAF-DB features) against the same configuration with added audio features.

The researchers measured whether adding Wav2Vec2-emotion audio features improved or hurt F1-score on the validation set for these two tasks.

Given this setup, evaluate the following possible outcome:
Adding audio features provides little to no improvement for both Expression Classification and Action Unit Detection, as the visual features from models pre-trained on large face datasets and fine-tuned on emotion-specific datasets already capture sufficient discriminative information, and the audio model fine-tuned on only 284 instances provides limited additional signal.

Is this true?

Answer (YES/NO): NO